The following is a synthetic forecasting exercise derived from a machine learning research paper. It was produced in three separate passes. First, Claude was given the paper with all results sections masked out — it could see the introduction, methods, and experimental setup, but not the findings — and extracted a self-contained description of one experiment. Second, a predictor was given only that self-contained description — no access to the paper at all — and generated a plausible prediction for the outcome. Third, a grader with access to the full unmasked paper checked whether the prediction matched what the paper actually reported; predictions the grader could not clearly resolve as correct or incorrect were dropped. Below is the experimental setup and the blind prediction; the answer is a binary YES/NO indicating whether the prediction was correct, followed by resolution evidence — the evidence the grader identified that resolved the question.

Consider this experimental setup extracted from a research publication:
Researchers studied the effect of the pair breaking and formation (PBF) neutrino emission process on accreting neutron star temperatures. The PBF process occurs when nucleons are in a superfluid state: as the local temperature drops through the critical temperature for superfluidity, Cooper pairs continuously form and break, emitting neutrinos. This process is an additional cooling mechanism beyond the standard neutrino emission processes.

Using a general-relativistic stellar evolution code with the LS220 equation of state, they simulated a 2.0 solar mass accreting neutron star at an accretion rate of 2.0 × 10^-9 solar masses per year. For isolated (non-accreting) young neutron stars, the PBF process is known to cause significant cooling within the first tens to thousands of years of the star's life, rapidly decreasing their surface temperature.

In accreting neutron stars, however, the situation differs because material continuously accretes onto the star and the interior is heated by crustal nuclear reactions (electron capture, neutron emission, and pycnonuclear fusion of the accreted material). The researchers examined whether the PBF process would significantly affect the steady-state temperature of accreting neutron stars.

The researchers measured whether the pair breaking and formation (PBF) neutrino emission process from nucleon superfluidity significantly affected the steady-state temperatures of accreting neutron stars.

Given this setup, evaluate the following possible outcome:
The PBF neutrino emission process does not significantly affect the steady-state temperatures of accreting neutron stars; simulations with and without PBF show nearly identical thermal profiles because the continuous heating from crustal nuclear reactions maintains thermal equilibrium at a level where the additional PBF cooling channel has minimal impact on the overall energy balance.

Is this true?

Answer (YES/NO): YES